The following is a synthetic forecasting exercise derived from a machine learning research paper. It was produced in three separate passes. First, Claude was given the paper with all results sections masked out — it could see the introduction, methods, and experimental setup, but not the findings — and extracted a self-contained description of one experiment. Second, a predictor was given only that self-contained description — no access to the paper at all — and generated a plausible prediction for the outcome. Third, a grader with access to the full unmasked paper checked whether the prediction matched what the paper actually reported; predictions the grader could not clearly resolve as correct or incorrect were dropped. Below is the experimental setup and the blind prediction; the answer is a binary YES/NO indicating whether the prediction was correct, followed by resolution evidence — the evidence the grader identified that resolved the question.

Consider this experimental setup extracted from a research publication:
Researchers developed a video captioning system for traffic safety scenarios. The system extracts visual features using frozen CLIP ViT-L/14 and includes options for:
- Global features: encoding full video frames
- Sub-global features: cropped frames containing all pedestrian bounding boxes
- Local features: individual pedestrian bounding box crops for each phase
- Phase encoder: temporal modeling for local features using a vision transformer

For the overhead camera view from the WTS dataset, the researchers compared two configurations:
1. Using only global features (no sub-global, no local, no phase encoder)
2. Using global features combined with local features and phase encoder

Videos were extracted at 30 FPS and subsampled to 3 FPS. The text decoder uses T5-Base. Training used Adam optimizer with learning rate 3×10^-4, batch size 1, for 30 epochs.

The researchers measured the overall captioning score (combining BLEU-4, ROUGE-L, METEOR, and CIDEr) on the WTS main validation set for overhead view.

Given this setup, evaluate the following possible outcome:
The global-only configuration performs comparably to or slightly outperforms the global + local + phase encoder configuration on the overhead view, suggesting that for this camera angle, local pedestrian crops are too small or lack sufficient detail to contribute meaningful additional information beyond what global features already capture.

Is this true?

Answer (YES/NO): NO